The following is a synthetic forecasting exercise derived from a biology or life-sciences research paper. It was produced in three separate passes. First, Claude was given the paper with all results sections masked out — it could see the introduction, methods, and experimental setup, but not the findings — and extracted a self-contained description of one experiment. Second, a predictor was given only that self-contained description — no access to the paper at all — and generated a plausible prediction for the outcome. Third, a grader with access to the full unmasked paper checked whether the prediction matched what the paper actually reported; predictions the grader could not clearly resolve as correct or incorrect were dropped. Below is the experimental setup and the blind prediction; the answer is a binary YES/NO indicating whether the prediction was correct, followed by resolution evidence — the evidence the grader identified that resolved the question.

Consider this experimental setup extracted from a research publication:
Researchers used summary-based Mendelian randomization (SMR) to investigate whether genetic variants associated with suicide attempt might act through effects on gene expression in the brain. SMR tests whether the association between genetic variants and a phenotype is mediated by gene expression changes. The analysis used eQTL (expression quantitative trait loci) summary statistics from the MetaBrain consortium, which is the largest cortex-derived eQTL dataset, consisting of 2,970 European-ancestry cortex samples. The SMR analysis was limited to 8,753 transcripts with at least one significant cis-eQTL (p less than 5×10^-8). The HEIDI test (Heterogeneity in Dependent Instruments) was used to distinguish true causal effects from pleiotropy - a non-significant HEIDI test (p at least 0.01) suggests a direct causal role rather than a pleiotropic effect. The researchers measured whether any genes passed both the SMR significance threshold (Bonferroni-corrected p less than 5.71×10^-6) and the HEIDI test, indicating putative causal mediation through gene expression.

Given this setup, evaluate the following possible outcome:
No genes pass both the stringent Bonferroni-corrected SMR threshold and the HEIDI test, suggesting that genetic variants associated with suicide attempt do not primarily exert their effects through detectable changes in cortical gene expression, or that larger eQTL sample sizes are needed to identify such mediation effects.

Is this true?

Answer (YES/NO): NO